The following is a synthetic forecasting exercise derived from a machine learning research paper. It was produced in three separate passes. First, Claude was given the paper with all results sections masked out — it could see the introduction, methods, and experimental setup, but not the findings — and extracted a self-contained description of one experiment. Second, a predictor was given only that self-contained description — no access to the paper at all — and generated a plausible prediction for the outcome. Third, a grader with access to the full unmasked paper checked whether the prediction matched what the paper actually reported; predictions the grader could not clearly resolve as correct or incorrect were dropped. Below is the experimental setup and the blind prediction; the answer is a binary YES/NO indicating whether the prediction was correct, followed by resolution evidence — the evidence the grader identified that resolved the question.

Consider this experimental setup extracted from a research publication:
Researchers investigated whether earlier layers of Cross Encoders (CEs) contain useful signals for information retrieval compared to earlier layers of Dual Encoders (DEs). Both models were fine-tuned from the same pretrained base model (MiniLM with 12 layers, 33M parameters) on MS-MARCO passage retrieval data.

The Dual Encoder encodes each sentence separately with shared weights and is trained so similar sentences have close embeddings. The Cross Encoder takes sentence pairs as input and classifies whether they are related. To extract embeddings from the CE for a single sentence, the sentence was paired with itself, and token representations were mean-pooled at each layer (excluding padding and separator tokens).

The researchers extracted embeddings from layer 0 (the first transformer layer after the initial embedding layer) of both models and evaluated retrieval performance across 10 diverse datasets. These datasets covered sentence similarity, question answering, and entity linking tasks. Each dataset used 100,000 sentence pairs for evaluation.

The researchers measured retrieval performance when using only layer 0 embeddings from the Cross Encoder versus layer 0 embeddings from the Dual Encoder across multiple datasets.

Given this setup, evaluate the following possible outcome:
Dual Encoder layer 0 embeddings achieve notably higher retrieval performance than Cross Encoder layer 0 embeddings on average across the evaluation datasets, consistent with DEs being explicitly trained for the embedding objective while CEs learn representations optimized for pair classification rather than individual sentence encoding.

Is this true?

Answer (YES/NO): NO